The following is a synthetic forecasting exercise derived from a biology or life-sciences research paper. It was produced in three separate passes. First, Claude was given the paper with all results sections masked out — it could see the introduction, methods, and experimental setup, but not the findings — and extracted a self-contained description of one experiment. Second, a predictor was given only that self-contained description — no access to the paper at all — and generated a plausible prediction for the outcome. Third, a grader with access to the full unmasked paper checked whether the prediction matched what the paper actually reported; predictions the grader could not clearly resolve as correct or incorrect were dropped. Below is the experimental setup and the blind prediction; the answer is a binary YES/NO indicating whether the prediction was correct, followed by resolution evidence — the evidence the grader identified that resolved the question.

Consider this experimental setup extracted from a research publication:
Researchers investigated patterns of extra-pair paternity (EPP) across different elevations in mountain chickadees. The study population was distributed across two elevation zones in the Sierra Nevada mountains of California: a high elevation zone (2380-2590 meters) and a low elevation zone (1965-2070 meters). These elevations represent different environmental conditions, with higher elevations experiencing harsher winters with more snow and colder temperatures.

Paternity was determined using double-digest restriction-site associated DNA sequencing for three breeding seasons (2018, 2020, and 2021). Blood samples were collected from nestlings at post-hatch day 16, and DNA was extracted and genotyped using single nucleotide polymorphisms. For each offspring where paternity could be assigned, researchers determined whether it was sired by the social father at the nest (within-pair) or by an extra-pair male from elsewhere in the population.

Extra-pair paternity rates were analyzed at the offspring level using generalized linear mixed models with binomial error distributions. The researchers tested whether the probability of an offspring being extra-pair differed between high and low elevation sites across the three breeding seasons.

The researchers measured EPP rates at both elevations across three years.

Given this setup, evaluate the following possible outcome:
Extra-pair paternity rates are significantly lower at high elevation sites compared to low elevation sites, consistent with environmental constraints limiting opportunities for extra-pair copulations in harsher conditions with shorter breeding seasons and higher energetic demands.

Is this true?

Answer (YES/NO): NO